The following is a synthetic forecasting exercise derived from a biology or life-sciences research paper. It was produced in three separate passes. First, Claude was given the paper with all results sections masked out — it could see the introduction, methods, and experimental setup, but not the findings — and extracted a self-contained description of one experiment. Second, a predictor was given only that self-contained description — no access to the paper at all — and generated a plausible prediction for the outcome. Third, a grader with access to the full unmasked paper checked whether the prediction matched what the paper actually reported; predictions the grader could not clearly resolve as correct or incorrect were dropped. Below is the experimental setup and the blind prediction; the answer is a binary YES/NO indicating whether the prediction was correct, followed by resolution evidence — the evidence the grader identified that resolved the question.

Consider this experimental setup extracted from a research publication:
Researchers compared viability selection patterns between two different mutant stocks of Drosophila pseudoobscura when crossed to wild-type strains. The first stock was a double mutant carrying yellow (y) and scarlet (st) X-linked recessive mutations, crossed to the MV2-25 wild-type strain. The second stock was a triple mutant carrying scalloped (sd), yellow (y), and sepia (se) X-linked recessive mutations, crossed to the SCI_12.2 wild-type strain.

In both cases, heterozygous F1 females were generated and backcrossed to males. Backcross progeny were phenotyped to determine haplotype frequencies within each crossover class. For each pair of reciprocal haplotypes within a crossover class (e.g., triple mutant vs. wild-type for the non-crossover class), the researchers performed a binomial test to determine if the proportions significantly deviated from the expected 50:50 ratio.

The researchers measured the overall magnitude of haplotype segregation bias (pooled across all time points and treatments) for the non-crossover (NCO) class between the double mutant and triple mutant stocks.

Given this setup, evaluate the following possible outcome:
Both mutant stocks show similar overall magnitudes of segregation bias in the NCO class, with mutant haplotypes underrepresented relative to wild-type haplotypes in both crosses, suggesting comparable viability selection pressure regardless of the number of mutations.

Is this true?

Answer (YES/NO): NO